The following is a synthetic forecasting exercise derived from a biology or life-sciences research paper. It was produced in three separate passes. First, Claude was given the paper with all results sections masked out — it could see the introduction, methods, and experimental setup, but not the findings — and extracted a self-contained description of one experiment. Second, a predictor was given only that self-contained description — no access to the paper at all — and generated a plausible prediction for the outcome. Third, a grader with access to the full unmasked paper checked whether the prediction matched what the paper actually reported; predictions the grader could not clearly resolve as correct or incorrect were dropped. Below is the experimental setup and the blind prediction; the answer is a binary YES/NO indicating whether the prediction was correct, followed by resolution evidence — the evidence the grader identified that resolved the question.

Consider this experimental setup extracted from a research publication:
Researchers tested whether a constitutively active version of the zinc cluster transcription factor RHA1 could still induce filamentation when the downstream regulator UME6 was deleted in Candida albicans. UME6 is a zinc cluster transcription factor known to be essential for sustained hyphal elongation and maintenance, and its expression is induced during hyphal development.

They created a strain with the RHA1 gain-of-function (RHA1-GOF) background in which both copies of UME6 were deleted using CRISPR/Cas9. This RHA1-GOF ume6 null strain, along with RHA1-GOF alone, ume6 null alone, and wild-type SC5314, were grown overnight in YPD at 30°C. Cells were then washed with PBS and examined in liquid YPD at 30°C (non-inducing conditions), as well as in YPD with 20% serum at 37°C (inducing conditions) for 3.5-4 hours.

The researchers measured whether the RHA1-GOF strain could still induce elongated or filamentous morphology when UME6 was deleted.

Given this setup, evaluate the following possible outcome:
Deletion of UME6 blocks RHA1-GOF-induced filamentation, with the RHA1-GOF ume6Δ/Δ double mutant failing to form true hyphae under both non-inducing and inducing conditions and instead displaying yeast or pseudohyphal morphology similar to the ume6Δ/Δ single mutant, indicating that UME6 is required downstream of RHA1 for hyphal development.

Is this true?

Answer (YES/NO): NO